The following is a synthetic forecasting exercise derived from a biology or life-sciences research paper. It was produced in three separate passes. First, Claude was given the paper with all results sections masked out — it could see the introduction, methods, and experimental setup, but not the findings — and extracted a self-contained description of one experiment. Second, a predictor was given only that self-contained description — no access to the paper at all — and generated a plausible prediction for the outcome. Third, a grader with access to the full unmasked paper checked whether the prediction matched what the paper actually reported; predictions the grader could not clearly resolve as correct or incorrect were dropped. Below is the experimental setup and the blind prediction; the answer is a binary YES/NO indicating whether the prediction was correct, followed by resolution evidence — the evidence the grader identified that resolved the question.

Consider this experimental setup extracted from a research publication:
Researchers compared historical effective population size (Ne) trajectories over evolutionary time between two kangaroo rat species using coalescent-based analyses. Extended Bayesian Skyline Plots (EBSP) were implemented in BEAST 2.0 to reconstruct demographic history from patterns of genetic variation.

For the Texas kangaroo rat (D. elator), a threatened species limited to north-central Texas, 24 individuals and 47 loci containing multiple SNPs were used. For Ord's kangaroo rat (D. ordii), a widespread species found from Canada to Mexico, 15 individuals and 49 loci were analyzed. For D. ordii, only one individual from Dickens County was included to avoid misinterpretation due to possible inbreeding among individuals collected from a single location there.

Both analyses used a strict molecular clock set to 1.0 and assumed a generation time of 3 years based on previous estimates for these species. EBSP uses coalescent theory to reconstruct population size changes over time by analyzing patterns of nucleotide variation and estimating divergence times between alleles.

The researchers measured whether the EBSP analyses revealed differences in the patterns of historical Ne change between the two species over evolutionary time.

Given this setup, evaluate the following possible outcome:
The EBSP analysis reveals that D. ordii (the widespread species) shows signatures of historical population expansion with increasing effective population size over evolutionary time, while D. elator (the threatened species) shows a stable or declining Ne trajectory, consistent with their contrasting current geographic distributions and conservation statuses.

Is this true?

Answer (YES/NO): YES